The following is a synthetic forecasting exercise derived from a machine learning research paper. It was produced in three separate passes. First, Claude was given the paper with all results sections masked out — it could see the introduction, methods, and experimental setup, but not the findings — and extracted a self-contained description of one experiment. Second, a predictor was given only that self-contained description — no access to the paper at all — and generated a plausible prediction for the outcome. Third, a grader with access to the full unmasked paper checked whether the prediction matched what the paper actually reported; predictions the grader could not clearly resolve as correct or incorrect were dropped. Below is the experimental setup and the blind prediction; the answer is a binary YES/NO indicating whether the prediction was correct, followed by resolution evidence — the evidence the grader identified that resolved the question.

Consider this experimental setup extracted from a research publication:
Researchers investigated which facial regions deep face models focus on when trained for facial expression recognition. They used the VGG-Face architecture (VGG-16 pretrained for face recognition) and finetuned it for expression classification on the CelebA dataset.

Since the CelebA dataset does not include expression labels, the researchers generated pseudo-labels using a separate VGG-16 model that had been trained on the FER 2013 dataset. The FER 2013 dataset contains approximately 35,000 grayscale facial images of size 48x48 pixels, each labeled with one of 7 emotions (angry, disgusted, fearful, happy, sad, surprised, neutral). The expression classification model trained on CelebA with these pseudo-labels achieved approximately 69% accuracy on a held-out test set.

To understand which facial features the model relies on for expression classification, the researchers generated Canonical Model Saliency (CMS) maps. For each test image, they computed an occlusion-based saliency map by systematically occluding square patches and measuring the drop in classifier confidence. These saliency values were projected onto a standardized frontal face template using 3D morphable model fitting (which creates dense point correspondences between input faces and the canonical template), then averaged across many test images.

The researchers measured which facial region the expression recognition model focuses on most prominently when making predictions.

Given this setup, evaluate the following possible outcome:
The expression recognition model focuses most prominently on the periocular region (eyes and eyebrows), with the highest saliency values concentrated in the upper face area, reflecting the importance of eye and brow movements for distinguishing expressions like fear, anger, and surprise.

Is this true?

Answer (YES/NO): NO